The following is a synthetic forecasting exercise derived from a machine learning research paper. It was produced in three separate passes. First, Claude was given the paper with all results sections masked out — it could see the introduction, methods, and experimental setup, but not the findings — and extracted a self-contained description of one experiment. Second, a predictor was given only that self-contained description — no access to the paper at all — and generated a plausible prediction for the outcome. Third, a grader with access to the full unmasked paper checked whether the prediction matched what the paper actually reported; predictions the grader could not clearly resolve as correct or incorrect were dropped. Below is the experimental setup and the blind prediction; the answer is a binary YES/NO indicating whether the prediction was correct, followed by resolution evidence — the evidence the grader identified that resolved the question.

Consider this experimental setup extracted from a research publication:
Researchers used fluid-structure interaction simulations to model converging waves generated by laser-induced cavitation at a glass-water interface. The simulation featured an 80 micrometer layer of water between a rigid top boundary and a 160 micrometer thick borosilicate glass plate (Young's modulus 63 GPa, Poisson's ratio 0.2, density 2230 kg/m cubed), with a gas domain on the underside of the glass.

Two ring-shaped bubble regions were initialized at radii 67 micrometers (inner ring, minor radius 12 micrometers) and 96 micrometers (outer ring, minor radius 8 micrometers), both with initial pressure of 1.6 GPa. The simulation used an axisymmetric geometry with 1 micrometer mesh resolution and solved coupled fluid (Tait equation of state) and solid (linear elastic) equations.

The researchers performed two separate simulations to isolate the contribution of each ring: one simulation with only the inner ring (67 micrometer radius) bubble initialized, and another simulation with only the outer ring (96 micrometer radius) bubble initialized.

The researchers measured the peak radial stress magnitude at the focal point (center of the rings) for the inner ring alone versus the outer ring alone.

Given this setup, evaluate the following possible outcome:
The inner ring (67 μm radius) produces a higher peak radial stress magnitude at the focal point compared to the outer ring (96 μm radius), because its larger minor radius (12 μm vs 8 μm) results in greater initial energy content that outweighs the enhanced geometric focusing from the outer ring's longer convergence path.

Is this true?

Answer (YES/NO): YES